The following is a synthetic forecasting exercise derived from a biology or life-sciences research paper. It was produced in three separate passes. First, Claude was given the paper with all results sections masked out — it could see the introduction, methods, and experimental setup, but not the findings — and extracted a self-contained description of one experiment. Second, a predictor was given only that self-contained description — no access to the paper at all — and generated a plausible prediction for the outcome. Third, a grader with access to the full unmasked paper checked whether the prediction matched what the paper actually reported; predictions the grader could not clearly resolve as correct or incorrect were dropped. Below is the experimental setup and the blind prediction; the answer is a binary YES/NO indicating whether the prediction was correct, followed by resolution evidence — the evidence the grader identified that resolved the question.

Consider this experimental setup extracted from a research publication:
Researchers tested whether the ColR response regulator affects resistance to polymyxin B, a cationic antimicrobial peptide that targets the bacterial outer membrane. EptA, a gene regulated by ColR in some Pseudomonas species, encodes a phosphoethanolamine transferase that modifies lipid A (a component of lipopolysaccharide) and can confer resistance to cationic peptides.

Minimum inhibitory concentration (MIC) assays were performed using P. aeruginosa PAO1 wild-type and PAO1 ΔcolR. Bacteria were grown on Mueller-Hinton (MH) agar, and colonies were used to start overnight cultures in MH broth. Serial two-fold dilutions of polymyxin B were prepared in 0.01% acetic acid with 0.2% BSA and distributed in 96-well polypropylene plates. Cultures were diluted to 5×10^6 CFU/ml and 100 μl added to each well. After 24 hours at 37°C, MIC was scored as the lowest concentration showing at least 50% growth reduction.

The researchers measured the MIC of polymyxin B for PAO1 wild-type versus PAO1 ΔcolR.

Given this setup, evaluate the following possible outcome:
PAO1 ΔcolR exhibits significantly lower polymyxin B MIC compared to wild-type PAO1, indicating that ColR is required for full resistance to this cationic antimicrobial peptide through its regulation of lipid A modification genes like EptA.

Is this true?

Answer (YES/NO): NO